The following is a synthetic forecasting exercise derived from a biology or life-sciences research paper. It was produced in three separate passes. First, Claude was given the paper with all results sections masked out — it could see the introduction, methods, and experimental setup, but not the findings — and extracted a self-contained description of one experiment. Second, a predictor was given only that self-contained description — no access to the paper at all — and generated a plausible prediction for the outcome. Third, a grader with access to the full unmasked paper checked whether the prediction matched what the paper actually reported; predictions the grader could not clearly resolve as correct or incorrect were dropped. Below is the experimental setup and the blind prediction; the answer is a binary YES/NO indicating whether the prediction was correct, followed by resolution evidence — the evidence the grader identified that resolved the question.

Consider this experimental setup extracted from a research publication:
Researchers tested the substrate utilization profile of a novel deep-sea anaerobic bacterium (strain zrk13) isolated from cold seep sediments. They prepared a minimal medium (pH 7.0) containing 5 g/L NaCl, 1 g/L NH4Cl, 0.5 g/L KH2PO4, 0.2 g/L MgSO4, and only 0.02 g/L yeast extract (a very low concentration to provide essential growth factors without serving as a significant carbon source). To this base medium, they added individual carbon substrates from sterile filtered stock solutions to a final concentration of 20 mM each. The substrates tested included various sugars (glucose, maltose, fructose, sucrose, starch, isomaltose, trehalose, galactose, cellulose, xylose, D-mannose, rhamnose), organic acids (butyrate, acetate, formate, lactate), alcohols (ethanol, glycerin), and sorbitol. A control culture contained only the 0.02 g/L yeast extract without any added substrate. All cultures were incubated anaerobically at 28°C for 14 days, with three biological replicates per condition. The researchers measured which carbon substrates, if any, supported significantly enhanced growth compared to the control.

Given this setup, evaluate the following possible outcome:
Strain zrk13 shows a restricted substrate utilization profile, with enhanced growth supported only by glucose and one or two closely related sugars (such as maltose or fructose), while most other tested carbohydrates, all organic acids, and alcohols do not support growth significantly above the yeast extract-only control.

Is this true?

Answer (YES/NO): NO